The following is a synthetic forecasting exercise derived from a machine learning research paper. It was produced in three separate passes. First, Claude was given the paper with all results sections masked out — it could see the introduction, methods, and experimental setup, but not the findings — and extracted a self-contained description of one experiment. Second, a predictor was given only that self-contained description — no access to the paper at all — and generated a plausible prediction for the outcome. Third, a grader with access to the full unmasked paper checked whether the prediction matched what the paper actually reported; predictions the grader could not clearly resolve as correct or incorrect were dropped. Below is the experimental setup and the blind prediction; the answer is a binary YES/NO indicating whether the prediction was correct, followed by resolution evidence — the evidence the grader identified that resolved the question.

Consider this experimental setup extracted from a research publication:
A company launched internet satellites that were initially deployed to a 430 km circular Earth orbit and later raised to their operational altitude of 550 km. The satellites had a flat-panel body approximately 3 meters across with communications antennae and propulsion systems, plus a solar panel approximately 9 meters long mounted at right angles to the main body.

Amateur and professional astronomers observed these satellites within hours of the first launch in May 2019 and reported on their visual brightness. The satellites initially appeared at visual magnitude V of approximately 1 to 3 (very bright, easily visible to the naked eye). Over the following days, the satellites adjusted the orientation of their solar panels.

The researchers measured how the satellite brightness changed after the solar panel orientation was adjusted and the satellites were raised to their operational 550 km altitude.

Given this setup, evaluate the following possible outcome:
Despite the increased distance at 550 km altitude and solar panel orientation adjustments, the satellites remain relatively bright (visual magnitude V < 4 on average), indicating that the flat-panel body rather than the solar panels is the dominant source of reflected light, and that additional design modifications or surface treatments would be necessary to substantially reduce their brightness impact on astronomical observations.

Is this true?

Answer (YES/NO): NO